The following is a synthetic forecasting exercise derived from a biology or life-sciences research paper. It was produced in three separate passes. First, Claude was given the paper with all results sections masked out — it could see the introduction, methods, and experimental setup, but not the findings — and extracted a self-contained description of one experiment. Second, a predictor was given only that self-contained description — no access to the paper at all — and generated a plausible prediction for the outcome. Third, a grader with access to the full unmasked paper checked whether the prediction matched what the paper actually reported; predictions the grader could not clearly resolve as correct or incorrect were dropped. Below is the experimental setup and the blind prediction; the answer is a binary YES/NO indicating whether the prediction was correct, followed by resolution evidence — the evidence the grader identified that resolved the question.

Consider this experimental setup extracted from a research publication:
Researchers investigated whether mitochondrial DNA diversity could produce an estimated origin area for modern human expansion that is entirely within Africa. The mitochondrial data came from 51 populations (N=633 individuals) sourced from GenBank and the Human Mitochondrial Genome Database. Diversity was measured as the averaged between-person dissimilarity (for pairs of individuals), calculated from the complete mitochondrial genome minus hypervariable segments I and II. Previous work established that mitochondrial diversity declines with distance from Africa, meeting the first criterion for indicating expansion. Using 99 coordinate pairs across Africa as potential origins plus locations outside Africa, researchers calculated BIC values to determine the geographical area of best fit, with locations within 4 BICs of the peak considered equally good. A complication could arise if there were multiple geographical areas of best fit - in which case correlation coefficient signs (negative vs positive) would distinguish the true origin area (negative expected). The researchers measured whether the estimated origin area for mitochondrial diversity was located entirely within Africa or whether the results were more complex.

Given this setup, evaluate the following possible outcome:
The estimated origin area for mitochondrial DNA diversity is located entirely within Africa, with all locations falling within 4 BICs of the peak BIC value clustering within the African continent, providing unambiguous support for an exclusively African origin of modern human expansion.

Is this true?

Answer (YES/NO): NO